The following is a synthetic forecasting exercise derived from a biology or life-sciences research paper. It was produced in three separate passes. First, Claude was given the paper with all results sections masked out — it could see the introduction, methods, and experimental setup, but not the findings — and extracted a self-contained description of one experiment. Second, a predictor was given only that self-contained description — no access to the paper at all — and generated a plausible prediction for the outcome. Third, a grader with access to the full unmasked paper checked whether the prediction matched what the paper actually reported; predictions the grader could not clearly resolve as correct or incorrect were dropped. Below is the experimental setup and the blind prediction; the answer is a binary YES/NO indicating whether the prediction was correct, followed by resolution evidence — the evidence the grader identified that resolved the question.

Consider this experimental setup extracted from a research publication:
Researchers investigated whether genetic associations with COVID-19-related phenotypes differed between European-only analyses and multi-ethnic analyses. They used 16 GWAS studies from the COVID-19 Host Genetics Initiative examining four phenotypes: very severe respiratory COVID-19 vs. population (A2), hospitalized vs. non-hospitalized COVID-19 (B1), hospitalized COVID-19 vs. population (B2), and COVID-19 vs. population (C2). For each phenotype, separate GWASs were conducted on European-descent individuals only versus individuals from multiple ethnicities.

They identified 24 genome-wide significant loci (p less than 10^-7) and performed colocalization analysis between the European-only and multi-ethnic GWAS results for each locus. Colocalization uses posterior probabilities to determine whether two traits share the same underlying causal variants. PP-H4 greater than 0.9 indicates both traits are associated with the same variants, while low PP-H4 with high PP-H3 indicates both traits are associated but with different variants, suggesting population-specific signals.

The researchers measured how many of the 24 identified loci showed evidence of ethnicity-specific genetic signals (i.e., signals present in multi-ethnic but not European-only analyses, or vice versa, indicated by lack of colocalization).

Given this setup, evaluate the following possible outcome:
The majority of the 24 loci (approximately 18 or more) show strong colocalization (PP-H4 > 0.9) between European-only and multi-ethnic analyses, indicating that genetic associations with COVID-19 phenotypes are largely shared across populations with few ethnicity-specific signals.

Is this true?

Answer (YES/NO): YES